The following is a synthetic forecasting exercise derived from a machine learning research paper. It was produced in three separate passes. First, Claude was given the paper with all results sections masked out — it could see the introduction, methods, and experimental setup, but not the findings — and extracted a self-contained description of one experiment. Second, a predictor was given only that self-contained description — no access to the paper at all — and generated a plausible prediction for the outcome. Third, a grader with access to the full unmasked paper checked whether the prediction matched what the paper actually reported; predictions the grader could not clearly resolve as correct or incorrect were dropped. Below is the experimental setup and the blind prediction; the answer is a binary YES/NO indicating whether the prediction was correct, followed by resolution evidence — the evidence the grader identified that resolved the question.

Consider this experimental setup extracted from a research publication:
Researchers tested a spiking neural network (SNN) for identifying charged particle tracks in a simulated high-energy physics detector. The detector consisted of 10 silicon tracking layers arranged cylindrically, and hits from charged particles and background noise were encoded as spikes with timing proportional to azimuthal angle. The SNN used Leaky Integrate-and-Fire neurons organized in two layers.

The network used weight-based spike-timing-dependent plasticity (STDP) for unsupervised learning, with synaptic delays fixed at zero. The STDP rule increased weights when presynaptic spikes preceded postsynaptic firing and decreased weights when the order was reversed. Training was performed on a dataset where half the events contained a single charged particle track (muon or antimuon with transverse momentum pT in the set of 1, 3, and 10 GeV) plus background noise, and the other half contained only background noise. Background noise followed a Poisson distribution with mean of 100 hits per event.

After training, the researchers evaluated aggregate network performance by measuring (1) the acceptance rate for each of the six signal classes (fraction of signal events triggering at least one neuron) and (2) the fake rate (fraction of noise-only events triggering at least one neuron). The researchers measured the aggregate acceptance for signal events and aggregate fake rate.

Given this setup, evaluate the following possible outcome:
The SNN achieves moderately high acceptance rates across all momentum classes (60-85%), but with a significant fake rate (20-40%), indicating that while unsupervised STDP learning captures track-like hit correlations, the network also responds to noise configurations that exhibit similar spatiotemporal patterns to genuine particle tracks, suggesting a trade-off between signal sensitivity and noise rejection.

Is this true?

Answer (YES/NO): NO